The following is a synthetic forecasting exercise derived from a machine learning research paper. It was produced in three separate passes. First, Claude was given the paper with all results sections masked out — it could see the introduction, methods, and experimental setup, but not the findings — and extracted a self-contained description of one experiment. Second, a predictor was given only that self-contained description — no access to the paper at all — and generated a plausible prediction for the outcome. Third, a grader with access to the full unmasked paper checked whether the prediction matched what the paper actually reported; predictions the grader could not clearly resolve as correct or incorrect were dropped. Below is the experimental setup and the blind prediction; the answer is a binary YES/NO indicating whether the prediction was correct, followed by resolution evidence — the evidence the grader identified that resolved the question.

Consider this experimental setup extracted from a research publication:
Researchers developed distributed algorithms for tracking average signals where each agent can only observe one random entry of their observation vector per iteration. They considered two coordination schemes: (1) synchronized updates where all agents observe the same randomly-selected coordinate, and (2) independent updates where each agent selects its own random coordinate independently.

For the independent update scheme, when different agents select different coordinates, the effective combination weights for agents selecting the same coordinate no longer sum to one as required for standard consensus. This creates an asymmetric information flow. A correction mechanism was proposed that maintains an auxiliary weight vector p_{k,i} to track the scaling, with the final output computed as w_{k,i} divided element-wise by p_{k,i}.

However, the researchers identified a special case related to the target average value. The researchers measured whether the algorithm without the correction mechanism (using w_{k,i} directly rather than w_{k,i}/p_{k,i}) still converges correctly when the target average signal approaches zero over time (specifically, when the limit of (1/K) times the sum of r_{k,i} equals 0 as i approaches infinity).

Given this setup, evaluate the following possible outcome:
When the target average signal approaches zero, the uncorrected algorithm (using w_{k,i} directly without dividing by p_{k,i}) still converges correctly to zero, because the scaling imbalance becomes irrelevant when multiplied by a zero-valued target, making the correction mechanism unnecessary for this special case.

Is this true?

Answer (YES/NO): YES